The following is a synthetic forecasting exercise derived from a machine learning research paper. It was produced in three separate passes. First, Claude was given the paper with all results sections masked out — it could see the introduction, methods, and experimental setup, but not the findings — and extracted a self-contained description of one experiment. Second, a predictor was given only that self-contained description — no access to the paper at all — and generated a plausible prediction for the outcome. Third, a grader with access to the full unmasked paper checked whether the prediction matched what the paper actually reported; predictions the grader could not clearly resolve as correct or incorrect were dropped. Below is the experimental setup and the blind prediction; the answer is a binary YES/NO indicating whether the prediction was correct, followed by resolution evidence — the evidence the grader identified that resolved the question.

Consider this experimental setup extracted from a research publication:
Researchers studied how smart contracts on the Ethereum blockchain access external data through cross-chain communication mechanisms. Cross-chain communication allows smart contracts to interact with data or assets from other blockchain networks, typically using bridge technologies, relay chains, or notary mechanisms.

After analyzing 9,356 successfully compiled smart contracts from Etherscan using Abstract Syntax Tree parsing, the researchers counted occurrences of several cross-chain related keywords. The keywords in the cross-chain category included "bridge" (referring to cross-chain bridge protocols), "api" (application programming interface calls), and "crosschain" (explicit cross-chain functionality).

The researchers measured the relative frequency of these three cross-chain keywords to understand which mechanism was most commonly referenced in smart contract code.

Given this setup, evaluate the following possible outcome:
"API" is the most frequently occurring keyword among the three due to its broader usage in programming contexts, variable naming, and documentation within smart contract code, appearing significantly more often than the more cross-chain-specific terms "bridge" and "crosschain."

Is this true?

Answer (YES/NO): NO